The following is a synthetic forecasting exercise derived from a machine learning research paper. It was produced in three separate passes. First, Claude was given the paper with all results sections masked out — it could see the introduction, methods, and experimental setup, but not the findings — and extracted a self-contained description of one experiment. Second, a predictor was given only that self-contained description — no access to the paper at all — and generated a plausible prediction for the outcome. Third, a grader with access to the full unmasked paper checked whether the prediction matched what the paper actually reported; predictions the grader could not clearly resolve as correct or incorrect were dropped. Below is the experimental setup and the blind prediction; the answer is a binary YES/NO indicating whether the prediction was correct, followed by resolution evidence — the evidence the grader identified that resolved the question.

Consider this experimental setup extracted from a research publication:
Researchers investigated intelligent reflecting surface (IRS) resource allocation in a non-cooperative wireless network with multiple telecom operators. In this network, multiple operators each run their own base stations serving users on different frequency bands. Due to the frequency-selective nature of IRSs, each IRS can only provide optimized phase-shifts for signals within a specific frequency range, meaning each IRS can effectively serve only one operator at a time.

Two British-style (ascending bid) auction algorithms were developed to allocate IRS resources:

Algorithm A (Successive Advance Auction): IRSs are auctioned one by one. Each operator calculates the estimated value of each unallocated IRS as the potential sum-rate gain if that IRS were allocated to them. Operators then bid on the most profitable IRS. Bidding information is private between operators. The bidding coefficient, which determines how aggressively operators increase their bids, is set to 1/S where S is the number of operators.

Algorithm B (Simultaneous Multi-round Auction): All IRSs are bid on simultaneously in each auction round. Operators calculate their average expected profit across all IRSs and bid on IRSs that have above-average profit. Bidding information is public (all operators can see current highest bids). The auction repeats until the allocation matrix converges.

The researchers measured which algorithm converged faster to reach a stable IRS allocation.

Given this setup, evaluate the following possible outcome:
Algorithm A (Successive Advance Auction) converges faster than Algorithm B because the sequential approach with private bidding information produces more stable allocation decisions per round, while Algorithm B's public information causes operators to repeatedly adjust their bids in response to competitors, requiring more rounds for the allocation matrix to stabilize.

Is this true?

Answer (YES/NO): NO